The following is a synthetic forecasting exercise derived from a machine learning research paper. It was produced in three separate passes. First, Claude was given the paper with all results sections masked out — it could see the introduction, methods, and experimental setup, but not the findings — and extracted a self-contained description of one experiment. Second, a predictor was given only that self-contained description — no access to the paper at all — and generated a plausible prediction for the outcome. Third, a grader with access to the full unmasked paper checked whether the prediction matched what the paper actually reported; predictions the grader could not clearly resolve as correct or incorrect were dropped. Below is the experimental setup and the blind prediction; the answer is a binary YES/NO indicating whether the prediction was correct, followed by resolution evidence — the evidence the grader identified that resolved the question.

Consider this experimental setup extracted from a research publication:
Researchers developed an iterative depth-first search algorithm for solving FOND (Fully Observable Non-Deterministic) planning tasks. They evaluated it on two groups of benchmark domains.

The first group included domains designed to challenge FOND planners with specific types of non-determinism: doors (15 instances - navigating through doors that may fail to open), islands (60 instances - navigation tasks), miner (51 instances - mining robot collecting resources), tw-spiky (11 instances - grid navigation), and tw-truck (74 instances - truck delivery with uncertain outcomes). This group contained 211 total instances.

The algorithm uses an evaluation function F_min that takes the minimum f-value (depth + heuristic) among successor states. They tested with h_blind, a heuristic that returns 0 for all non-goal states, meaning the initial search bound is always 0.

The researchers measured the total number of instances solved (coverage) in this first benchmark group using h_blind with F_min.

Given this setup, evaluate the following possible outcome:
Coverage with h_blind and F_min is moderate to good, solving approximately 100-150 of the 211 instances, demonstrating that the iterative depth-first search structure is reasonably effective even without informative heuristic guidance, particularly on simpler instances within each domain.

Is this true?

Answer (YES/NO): NO